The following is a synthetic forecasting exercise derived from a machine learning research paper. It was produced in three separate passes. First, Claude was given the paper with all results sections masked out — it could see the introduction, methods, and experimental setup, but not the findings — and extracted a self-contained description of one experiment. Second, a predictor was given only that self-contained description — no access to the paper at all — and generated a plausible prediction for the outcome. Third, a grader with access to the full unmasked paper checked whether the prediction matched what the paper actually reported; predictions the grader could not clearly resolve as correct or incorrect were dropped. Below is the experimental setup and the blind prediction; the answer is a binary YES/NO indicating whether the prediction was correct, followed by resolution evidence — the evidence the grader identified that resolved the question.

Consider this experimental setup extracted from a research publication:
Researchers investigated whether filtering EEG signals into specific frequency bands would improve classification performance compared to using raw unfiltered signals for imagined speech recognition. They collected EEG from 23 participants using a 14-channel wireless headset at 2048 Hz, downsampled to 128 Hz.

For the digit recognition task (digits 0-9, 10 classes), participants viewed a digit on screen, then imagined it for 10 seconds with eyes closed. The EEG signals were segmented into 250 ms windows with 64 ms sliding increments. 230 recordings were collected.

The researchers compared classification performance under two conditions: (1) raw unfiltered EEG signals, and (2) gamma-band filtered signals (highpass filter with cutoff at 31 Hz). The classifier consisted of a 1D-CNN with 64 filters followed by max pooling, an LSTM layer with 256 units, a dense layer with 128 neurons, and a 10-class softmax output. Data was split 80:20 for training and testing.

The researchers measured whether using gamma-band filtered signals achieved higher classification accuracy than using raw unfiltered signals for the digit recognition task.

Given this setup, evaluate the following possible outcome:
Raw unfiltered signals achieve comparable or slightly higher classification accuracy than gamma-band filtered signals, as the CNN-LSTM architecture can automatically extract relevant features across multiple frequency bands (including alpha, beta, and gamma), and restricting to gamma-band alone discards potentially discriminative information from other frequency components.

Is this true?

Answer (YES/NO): NO